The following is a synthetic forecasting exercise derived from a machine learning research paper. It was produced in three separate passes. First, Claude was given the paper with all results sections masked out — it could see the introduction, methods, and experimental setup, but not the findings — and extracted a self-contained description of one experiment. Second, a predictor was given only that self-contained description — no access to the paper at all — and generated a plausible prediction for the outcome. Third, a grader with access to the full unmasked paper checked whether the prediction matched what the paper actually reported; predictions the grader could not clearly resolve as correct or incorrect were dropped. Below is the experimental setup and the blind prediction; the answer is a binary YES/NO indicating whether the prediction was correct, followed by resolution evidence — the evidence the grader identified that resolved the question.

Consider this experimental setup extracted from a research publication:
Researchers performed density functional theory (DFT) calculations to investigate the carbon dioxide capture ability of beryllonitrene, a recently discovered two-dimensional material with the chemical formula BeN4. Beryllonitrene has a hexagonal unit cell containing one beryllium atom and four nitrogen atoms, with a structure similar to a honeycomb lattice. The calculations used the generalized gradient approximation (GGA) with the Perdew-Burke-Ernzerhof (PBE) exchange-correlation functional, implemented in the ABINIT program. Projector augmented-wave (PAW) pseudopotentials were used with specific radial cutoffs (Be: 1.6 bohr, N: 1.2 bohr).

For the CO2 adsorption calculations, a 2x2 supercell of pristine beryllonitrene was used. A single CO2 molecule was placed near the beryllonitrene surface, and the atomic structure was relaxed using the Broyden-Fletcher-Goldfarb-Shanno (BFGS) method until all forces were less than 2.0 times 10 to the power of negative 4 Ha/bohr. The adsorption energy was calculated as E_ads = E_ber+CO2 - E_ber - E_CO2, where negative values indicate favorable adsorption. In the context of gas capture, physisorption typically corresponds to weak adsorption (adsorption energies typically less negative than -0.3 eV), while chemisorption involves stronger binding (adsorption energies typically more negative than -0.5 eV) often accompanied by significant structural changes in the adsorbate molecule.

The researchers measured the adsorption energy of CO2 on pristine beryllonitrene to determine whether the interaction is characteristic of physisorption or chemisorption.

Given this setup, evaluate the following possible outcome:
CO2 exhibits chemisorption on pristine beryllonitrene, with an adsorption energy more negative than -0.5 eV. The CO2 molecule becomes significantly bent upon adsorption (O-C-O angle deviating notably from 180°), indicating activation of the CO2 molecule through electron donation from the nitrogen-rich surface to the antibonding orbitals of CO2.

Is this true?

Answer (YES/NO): NO